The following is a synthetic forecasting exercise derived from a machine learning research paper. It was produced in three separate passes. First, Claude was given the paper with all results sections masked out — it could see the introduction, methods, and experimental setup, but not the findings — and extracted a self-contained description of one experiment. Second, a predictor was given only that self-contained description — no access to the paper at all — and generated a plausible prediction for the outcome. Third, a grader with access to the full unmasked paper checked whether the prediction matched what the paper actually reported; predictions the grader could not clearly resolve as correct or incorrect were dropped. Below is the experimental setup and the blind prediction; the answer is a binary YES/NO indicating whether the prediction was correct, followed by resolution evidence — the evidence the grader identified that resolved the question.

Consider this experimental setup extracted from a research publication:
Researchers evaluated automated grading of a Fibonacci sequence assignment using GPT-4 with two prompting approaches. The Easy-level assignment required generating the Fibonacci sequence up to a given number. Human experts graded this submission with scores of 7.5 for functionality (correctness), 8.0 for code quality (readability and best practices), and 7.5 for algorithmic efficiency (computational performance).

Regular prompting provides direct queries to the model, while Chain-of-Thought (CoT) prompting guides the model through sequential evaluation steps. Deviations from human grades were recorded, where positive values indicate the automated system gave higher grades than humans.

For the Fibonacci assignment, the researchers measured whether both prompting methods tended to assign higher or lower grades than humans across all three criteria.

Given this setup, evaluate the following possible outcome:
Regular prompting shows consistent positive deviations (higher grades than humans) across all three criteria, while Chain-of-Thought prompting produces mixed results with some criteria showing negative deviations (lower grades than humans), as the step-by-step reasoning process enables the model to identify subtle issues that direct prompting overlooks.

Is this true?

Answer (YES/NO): NO